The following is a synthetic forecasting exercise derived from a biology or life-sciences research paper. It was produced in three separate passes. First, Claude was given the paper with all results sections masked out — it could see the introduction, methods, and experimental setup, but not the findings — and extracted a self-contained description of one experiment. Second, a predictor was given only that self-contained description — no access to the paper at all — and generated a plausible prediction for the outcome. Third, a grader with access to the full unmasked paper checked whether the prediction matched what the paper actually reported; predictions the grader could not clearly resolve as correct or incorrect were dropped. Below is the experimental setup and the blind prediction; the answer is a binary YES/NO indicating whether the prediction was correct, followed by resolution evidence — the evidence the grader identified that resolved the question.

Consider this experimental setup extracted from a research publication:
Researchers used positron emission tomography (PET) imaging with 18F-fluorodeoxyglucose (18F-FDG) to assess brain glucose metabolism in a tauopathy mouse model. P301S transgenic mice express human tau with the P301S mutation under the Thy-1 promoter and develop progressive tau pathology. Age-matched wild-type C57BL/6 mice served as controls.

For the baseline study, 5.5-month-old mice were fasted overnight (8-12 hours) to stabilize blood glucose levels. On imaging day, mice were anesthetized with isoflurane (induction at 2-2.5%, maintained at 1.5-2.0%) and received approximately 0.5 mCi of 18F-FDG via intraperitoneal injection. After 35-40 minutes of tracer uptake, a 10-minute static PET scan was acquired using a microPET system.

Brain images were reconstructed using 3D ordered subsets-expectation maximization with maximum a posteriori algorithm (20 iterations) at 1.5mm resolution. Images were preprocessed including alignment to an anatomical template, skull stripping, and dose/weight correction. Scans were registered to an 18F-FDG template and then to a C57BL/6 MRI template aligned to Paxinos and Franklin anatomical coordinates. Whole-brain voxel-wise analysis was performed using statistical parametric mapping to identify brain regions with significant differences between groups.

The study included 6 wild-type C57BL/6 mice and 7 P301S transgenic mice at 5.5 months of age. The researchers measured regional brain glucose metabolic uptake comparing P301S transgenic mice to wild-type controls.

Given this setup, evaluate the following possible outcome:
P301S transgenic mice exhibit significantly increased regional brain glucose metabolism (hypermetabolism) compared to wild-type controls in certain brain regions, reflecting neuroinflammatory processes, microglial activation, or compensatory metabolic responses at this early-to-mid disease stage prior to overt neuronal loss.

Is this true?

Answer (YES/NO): NO